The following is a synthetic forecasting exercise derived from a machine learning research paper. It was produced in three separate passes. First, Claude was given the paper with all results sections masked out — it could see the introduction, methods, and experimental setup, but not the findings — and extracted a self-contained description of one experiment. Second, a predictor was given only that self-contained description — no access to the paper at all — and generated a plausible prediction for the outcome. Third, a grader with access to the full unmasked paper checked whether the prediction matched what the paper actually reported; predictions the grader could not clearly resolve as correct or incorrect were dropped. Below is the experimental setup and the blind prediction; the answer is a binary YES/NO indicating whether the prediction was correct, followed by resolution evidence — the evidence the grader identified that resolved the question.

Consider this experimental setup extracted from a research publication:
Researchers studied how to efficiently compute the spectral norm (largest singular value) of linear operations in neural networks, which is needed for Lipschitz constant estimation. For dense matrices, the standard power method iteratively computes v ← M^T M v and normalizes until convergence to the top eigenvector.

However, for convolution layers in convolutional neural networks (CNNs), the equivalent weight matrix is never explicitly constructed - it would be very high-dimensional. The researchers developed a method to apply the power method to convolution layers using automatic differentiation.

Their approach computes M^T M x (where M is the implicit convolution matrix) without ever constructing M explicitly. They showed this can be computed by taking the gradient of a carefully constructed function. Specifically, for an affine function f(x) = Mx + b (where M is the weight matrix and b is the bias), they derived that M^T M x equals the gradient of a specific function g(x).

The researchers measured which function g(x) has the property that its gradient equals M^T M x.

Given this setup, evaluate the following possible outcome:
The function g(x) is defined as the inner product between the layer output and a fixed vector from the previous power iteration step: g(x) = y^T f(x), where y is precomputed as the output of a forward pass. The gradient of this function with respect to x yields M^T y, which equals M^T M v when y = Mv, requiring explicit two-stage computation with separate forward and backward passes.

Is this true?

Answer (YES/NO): NO